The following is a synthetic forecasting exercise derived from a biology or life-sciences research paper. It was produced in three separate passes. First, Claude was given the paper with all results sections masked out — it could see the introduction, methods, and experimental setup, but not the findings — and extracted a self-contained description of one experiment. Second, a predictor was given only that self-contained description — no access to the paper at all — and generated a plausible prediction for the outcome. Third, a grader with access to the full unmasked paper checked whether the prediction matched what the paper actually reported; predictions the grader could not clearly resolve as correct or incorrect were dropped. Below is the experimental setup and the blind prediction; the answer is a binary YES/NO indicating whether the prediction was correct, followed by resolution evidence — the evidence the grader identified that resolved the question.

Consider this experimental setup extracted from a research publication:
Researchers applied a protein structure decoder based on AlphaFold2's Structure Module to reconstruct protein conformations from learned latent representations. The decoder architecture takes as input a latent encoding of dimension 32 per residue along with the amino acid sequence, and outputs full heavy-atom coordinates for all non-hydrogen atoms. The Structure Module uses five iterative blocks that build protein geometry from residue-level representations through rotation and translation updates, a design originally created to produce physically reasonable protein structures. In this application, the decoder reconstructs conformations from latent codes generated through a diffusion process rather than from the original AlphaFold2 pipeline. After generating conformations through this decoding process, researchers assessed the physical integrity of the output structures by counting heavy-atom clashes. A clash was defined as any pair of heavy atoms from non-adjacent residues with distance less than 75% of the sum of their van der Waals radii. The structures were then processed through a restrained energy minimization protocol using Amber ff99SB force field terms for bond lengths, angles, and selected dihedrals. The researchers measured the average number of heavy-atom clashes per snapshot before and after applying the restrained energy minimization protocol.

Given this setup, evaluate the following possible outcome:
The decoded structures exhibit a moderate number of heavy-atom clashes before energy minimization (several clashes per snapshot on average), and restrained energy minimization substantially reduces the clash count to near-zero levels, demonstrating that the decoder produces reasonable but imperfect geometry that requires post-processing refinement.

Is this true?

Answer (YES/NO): YES